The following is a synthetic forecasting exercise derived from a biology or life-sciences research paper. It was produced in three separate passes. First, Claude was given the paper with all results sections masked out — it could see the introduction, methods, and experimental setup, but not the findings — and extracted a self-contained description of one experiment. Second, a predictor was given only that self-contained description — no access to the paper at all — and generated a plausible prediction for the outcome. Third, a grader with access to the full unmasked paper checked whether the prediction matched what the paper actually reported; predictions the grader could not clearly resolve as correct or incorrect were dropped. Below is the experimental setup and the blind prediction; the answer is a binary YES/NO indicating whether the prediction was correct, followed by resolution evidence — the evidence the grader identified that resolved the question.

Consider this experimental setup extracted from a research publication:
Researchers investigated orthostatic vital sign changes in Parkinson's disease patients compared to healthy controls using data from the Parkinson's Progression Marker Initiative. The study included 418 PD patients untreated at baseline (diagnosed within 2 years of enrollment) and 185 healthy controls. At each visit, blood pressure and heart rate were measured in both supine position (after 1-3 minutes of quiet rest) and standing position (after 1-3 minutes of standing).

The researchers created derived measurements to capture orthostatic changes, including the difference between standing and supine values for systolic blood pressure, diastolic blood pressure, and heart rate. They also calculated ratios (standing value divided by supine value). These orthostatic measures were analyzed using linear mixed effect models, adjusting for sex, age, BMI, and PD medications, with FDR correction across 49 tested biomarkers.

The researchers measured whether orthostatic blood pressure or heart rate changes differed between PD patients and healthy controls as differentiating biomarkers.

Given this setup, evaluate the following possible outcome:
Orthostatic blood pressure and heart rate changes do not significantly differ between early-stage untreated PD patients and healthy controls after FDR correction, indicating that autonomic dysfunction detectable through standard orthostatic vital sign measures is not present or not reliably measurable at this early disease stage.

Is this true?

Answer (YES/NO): YES